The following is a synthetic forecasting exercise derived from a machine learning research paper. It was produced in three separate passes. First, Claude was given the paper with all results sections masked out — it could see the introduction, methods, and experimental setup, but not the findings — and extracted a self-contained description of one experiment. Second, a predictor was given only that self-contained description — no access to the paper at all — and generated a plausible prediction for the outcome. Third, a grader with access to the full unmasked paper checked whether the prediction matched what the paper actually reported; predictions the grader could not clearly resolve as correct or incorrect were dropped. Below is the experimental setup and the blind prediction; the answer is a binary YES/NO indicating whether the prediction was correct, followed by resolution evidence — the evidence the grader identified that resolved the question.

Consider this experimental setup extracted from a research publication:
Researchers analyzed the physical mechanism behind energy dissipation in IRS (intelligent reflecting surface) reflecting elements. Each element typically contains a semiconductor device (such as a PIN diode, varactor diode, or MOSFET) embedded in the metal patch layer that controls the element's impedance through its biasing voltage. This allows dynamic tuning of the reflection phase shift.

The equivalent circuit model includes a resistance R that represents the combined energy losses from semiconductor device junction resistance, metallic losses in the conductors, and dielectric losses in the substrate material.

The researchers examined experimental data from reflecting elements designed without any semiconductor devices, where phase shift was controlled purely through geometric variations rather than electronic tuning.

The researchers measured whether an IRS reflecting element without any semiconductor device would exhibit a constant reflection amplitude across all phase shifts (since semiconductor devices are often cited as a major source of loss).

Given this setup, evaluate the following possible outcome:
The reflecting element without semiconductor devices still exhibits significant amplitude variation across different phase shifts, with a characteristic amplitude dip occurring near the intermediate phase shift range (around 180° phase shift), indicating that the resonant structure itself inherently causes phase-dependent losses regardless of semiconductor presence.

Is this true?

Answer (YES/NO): NO